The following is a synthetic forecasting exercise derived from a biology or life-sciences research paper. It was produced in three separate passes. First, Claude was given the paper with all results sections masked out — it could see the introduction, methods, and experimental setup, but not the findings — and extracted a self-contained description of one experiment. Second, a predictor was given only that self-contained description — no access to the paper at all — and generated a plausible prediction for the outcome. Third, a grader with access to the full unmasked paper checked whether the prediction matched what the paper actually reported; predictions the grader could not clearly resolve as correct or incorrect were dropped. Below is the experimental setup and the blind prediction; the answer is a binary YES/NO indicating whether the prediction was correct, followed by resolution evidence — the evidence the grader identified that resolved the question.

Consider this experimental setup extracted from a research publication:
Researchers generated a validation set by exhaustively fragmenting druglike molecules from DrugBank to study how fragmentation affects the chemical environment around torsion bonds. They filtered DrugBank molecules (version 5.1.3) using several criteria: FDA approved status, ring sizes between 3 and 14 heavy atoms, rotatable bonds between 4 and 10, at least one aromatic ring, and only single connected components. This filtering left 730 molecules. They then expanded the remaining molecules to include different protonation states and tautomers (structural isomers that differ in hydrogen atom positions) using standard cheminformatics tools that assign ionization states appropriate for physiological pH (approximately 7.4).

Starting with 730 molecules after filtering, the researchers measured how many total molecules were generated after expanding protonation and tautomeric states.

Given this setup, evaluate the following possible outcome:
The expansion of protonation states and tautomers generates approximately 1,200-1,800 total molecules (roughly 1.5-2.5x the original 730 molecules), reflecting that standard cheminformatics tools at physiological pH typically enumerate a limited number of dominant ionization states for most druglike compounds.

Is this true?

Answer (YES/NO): YES